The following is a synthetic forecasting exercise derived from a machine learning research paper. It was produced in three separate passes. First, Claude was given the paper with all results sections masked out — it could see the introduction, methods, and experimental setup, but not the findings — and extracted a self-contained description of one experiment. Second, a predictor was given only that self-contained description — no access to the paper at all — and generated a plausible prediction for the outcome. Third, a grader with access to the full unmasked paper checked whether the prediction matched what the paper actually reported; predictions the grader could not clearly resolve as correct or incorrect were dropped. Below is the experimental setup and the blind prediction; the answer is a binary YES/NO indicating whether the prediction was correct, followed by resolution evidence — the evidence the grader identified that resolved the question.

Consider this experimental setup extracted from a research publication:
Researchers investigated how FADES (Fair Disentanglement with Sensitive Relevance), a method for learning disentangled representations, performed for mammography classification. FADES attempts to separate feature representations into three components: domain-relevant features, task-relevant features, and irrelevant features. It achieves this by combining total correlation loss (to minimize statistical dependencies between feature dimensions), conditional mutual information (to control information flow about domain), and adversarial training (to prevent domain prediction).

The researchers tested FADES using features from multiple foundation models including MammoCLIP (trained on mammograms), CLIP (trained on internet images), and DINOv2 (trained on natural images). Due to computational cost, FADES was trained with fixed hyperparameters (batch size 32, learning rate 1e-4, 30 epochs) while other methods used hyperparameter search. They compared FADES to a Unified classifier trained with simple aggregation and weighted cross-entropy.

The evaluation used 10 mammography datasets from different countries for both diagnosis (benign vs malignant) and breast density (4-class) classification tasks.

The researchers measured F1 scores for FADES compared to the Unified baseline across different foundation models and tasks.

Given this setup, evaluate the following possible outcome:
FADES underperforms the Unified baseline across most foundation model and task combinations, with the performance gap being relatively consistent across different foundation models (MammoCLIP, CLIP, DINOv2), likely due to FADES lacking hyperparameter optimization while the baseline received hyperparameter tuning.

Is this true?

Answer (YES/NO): NO